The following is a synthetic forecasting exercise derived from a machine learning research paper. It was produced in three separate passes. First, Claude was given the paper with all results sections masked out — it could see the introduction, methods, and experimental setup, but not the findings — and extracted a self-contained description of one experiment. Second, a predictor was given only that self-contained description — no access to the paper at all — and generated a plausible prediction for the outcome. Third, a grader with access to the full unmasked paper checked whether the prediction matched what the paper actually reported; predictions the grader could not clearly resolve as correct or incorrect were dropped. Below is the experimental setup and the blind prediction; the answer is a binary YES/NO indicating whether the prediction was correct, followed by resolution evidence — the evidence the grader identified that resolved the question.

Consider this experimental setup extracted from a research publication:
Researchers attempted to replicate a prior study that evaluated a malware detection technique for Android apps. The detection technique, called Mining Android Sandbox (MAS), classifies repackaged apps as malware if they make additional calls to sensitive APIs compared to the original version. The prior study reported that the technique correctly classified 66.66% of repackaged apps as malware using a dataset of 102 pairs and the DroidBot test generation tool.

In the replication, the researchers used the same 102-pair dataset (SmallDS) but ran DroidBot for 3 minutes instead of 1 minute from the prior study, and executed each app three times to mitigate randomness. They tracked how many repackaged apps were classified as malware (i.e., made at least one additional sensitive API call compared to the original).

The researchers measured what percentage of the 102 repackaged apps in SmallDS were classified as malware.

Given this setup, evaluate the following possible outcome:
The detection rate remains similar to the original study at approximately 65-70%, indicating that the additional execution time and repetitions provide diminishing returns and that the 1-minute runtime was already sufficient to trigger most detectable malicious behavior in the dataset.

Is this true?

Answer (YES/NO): YES